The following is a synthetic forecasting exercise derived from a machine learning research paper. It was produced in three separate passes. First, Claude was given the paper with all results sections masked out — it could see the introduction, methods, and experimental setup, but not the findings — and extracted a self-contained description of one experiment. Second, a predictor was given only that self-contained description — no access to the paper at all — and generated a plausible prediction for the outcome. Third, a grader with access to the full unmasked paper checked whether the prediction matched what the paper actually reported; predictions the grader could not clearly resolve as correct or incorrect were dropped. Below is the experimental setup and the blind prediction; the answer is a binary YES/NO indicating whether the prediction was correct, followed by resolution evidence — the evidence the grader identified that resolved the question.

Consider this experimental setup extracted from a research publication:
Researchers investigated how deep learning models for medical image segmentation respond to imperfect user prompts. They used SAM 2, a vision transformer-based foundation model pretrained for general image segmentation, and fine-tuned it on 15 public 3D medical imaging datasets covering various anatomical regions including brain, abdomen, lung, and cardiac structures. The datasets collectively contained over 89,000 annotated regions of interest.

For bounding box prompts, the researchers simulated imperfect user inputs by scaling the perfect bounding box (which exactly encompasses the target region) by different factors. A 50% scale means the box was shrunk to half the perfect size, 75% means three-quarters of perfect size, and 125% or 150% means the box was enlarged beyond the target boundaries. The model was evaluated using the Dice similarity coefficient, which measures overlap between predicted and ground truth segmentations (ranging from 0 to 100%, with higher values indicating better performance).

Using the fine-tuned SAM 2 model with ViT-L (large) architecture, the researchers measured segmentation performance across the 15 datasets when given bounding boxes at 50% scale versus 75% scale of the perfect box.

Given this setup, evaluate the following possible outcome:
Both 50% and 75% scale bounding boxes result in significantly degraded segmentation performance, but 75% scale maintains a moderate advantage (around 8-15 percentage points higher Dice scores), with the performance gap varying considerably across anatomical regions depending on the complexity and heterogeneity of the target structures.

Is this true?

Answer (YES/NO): NO